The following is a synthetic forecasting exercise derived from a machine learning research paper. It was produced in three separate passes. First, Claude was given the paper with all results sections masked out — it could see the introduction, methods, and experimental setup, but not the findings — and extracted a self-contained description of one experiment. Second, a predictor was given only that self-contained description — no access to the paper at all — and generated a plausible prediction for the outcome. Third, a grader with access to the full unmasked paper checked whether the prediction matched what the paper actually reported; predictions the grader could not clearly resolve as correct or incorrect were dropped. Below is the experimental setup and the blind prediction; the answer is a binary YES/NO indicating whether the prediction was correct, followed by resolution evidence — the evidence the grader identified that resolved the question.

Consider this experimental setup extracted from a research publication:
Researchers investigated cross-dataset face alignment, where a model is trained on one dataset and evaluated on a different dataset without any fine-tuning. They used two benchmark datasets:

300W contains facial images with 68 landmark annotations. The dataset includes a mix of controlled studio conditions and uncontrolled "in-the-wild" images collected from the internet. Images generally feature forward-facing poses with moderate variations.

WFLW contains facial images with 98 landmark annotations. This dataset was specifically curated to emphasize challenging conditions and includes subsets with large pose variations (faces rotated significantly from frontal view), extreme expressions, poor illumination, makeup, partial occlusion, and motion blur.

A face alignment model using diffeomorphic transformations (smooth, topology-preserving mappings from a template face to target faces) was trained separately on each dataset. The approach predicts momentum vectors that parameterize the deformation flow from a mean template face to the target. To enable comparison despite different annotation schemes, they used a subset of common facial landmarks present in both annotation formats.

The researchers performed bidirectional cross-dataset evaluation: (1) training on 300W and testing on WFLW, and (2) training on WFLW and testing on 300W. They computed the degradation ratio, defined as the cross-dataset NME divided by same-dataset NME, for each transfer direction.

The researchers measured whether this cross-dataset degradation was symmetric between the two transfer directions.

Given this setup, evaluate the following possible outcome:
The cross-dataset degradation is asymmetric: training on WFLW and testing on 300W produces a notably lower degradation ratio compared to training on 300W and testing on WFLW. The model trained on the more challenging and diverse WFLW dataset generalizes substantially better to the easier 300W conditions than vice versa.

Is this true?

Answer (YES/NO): YES